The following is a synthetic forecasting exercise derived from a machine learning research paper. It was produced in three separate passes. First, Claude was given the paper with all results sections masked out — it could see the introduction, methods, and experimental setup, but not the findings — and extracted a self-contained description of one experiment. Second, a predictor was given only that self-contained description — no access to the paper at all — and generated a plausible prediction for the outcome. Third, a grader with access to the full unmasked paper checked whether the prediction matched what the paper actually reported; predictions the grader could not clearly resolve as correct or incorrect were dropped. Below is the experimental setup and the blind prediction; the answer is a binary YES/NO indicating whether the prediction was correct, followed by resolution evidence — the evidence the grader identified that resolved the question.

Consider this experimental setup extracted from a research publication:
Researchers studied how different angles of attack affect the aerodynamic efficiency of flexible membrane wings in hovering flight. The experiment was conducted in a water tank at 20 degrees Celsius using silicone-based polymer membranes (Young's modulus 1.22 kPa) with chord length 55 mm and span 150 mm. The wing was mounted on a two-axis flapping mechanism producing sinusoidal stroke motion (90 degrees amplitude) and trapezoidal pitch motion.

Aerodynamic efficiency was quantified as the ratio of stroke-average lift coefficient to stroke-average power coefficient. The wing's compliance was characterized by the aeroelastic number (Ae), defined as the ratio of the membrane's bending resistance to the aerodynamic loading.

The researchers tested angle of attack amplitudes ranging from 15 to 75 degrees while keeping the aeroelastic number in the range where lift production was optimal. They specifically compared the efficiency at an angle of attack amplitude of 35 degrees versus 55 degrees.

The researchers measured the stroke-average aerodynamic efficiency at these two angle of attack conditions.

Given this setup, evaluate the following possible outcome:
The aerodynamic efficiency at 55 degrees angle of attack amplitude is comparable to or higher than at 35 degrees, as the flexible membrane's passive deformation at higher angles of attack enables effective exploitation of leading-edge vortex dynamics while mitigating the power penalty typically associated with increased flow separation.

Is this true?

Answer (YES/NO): NO